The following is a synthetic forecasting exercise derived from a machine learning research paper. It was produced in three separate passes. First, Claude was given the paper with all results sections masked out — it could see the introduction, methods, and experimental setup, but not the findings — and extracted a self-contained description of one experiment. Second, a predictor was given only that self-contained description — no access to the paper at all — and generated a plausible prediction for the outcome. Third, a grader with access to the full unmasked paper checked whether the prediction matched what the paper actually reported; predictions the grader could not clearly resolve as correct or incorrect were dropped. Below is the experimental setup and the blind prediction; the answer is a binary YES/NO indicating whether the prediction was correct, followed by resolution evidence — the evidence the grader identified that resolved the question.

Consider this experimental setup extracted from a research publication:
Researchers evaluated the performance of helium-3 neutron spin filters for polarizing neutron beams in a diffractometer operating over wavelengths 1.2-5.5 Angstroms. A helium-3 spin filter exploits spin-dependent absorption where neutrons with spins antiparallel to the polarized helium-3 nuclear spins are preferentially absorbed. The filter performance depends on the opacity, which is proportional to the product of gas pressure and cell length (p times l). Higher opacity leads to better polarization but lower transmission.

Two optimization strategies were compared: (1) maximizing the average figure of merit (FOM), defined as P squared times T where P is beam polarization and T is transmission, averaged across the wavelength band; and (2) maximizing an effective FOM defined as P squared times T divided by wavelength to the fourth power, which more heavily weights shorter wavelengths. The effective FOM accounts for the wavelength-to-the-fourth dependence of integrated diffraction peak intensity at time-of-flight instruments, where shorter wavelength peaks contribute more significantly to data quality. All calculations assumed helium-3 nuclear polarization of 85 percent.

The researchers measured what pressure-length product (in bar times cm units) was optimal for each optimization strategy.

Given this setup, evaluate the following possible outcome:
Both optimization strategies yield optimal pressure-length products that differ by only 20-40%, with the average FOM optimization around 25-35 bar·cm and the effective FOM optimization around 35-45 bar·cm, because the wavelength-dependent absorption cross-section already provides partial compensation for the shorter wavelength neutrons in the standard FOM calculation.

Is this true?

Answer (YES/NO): NO